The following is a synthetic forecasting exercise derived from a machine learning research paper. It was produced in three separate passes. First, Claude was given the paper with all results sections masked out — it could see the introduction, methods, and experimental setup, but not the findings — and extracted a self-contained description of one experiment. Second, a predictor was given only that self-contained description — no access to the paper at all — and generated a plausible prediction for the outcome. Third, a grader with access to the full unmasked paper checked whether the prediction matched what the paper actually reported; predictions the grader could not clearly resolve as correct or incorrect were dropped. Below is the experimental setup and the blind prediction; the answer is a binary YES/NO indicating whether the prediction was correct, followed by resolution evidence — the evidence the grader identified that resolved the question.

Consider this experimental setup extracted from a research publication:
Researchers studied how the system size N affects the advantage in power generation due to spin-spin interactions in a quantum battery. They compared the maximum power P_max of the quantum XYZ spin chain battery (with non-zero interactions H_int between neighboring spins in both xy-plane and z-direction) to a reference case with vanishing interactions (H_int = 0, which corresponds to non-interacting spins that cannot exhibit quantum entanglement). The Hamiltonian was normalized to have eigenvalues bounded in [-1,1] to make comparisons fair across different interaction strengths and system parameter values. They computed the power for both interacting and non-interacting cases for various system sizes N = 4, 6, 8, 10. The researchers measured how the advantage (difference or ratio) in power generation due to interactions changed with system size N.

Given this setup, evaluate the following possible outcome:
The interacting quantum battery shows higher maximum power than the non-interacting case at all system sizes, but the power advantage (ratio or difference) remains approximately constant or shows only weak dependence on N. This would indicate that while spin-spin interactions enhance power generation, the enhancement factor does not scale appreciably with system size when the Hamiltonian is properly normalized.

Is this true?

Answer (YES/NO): YES